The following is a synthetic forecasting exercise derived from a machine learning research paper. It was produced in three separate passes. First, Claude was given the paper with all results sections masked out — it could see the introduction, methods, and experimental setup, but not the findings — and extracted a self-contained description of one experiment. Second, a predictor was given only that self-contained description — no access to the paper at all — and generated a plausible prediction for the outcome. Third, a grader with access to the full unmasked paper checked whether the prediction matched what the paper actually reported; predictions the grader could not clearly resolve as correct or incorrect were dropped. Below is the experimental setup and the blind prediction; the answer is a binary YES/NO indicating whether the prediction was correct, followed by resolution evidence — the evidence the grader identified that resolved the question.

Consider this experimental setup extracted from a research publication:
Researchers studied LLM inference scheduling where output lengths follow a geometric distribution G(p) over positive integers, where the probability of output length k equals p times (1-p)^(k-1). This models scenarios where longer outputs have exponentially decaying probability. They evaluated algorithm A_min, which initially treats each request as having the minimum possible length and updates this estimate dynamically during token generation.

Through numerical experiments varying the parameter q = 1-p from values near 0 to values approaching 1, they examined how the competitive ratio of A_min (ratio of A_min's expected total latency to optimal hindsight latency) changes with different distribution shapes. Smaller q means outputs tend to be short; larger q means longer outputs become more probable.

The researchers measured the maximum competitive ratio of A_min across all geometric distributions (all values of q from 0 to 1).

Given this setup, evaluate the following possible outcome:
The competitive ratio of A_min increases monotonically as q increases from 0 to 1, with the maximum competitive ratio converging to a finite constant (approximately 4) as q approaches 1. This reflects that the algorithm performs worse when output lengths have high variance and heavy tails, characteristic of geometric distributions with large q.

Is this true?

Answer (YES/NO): NO